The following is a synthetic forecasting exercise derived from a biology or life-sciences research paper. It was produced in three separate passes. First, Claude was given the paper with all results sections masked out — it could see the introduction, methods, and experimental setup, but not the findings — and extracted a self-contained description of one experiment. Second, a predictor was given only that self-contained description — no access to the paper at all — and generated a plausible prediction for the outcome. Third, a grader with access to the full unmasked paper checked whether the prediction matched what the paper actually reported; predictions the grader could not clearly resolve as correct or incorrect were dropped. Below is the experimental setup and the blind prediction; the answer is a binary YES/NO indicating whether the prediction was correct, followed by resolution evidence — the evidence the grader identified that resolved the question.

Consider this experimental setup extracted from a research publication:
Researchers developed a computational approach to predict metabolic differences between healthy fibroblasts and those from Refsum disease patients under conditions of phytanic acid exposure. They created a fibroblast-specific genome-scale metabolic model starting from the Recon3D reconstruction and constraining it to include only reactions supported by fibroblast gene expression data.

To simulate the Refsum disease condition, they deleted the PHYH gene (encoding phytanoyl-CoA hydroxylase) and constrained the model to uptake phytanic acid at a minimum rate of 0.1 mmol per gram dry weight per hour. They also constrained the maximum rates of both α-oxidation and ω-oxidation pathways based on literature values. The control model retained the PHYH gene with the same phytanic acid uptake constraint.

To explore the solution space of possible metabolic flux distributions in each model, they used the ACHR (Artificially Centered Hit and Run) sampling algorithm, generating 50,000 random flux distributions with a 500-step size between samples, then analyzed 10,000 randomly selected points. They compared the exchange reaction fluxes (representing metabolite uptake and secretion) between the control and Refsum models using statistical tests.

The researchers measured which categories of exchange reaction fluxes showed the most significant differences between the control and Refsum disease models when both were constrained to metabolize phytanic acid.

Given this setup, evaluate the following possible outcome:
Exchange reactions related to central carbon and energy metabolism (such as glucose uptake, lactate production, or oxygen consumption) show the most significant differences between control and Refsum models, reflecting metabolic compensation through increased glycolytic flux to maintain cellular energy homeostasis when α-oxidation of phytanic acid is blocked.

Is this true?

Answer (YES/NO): NO